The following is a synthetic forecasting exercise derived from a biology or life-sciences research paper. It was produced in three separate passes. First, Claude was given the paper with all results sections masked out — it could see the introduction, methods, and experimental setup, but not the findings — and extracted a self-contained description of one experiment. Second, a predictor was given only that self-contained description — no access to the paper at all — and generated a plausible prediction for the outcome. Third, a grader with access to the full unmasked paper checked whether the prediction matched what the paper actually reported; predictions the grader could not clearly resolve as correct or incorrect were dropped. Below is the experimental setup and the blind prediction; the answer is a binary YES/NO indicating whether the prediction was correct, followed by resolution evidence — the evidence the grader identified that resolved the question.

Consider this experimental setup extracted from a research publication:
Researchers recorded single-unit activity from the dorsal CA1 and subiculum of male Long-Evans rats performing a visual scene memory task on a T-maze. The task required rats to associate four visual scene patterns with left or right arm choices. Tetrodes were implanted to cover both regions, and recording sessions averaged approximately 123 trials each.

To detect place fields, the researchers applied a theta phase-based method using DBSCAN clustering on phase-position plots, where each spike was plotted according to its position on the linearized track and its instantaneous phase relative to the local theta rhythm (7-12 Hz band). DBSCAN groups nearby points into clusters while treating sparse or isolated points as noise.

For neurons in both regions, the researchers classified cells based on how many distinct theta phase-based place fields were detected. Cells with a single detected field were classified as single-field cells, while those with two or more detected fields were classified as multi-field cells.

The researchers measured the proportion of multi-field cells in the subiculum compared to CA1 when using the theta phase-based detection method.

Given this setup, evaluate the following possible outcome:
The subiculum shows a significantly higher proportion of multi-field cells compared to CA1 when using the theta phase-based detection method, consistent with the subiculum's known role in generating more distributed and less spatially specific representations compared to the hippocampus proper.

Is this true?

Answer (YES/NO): YES